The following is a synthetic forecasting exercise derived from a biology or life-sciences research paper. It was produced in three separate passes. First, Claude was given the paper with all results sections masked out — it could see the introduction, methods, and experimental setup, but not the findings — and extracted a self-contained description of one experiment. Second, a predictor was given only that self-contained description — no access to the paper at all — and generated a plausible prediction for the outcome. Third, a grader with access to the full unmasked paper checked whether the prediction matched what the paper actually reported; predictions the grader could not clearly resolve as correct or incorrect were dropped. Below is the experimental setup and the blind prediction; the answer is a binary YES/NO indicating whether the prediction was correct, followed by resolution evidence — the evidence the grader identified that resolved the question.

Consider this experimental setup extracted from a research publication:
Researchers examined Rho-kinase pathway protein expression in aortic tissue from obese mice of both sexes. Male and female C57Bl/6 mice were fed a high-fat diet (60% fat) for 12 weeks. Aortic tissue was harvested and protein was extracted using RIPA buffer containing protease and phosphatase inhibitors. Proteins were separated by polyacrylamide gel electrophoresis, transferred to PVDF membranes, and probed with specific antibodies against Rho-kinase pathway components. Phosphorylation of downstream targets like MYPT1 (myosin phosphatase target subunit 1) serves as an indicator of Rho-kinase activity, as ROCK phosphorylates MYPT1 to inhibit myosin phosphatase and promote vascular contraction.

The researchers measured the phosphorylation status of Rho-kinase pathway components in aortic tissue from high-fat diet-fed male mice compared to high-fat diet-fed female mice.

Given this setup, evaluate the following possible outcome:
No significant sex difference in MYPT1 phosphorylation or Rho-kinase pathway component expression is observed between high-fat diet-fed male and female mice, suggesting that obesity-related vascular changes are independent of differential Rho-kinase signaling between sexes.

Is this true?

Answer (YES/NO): NO